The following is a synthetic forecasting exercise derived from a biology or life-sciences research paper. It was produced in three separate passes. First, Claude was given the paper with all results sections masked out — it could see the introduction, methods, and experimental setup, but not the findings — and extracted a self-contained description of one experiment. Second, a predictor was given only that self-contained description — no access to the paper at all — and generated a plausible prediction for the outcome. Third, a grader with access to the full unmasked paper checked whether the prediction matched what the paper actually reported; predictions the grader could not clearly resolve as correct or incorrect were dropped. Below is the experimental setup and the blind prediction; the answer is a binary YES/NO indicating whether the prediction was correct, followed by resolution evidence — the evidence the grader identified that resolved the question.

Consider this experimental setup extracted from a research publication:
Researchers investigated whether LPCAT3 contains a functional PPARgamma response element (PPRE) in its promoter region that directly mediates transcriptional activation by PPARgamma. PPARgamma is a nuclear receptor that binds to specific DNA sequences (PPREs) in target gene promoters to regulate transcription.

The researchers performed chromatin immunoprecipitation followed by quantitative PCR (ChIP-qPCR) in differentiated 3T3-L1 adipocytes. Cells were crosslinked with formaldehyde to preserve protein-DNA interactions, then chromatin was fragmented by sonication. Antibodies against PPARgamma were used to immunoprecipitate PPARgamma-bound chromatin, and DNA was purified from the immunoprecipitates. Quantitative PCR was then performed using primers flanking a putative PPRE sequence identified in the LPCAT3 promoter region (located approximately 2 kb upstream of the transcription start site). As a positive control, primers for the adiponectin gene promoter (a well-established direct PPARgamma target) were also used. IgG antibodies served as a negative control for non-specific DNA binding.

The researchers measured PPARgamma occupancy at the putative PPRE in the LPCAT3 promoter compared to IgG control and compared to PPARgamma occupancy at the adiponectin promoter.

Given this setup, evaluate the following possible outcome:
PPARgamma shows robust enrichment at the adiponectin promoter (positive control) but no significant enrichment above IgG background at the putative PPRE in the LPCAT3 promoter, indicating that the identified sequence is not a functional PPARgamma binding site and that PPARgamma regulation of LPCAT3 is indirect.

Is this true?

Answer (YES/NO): NO